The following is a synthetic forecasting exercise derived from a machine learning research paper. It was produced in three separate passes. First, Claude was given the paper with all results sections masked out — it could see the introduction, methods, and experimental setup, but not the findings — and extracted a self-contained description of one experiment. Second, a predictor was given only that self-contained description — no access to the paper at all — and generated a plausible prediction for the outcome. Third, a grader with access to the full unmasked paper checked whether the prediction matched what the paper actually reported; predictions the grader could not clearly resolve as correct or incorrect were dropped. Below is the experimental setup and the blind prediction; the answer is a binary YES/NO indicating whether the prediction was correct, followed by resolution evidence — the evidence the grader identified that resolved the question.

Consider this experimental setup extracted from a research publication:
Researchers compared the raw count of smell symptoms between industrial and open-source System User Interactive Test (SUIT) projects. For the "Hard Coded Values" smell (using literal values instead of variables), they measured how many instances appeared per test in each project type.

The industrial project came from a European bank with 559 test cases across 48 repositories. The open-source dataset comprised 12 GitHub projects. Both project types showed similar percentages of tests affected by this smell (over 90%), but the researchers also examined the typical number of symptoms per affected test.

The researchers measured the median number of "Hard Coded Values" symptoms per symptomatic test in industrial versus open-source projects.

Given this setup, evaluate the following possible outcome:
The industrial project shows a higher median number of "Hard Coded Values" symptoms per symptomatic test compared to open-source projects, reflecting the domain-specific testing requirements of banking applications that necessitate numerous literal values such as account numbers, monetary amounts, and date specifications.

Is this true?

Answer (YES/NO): NO